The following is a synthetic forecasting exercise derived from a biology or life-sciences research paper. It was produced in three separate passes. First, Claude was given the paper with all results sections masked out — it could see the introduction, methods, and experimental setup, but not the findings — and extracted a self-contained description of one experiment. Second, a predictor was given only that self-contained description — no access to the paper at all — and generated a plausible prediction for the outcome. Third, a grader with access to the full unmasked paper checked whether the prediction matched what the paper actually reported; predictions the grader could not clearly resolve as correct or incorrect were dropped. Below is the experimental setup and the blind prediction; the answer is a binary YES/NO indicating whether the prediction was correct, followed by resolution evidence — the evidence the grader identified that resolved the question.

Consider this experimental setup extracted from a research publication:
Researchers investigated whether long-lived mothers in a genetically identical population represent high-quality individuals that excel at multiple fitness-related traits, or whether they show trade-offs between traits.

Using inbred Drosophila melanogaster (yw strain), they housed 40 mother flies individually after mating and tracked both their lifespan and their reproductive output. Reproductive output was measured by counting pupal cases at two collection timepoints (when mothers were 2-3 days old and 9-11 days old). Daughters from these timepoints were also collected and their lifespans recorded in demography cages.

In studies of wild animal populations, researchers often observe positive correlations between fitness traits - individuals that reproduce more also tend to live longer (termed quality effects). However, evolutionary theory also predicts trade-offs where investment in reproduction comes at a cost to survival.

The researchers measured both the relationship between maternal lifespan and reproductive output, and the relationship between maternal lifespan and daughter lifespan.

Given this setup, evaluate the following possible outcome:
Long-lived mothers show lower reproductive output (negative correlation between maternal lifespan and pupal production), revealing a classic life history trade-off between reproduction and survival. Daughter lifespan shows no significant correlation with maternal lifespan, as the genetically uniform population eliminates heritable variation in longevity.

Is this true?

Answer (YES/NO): NO